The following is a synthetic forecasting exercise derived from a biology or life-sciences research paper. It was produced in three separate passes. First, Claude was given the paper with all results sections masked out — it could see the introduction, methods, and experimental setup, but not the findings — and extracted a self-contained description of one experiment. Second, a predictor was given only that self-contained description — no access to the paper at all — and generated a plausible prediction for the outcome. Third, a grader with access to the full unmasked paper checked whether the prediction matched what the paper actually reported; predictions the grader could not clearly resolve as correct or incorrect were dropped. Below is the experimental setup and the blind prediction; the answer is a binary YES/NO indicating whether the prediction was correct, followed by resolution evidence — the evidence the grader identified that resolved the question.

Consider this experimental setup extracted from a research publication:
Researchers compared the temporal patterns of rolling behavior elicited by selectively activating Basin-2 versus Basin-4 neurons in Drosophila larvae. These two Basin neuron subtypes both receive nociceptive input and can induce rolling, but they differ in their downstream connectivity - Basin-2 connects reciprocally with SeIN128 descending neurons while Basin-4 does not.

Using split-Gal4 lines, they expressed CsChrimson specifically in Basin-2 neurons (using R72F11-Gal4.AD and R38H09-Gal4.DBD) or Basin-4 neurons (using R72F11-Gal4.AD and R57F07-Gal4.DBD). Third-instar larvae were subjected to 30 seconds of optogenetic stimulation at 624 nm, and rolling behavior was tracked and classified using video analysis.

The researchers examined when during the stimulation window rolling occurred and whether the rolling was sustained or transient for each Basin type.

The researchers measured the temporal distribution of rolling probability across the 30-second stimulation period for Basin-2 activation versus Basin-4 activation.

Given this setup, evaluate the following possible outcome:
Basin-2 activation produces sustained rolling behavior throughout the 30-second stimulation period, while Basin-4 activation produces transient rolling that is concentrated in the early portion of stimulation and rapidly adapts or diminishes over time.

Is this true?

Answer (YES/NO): YES